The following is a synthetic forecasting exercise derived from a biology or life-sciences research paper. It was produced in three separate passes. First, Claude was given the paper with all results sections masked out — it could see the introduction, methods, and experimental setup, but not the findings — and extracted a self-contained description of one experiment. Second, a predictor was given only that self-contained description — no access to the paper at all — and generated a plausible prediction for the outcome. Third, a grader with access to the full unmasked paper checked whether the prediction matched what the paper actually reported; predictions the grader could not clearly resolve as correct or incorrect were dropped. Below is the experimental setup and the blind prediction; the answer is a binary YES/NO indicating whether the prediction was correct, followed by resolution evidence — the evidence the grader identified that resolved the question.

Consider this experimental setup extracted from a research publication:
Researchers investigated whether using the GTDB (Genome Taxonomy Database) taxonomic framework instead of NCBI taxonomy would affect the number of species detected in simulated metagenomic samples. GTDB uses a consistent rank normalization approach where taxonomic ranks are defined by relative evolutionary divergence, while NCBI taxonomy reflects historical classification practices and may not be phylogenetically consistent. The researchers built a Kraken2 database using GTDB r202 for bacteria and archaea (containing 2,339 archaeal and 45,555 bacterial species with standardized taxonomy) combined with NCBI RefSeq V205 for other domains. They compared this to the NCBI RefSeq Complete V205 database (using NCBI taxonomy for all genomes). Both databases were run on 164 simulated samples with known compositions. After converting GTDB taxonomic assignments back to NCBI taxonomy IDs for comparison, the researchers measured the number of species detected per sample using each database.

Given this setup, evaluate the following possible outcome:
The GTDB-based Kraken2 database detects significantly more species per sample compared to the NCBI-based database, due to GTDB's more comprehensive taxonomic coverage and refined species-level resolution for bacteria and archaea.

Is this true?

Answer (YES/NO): NO